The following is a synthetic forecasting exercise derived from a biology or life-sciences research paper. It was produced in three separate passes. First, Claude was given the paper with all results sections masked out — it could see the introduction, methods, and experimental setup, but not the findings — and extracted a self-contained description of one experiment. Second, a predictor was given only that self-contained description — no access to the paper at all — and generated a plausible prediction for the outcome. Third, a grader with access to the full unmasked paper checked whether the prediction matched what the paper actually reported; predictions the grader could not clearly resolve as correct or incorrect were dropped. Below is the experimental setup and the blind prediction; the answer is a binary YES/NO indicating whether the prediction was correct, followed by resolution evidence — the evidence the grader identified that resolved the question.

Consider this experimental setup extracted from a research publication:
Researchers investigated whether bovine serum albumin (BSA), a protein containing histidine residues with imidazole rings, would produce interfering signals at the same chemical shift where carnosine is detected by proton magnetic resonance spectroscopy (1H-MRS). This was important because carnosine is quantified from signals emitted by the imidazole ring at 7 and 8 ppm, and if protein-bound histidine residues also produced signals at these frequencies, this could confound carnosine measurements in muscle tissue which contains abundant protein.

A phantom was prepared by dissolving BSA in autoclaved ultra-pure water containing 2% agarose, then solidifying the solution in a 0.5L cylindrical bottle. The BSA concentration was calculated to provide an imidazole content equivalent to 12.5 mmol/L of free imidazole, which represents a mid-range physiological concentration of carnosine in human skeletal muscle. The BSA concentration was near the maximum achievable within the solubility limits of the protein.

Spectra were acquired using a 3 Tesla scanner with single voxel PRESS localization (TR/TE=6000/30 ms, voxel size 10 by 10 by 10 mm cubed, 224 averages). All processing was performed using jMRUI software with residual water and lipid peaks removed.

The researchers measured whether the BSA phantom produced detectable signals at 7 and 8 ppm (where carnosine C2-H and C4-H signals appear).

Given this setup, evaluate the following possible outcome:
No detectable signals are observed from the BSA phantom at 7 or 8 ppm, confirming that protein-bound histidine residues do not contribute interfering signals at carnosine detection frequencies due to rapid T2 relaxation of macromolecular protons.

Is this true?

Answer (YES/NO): YES